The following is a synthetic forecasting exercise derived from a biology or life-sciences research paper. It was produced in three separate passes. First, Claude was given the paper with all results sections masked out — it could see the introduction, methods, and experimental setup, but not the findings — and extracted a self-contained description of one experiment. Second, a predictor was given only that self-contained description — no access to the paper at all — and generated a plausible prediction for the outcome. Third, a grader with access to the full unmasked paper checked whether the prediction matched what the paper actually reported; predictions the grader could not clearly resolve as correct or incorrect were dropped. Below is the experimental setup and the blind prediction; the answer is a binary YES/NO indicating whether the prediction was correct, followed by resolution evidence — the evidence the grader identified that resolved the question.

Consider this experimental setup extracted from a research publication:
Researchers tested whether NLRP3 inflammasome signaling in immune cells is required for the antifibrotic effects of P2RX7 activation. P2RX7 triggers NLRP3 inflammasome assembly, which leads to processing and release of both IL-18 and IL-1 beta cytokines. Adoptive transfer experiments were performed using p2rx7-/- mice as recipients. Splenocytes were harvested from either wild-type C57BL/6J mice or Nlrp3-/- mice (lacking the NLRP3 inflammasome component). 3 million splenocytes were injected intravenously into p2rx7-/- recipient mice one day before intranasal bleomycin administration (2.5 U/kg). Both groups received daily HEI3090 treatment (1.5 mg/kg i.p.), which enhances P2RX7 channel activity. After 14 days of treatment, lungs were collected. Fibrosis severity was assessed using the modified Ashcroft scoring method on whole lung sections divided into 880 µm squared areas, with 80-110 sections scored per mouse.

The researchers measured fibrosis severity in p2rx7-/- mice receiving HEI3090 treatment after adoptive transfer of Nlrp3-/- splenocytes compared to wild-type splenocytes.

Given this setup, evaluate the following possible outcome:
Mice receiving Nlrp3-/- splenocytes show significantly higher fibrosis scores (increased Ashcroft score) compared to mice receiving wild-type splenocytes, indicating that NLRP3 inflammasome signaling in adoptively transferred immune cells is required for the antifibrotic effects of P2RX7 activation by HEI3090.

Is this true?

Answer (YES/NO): YES